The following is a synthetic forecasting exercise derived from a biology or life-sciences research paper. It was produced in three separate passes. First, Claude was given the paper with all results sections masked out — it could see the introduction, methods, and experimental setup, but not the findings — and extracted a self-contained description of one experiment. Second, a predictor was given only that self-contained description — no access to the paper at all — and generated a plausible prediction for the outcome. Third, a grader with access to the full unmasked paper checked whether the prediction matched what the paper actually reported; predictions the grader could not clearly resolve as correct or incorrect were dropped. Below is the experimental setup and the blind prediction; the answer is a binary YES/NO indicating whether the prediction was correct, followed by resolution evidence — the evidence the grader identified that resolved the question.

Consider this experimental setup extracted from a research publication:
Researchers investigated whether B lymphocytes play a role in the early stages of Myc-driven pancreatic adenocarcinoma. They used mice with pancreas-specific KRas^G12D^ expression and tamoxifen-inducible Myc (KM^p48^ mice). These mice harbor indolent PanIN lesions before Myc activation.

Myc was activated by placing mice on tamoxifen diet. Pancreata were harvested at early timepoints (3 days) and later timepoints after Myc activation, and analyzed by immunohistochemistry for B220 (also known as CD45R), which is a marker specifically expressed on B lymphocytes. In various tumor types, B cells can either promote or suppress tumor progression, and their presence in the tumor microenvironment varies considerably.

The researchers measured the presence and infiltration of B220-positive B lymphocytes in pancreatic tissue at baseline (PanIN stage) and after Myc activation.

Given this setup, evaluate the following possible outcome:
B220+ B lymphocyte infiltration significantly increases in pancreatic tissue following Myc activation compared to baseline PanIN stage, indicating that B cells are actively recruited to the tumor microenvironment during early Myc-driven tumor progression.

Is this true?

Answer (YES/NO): YES